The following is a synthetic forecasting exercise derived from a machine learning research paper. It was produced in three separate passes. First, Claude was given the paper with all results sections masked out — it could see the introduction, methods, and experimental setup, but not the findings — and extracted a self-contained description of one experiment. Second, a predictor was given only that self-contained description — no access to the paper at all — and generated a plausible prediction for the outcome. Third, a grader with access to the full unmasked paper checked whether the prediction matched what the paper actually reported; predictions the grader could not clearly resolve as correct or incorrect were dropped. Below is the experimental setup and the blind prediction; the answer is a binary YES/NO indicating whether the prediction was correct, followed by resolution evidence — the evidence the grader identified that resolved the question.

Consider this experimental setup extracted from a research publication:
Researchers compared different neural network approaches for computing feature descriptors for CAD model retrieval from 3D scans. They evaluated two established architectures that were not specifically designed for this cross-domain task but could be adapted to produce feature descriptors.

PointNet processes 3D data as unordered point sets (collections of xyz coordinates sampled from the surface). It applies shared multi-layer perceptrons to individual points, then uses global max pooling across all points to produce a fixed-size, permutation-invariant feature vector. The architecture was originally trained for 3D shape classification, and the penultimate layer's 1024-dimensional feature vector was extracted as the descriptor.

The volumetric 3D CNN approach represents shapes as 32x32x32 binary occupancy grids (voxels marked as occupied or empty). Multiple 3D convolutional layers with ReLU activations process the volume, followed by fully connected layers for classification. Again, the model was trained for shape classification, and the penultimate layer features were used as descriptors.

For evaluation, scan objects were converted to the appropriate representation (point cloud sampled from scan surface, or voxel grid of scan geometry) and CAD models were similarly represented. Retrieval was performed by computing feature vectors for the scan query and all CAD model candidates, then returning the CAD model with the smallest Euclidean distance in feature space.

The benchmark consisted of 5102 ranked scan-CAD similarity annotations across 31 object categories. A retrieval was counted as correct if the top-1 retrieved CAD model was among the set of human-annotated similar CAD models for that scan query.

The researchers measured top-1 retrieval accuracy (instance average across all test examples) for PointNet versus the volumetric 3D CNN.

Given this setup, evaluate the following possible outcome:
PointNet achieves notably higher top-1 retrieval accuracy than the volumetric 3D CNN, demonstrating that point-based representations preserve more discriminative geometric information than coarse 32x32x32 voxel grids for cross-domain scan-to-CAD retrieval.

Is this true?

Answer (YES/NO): NO